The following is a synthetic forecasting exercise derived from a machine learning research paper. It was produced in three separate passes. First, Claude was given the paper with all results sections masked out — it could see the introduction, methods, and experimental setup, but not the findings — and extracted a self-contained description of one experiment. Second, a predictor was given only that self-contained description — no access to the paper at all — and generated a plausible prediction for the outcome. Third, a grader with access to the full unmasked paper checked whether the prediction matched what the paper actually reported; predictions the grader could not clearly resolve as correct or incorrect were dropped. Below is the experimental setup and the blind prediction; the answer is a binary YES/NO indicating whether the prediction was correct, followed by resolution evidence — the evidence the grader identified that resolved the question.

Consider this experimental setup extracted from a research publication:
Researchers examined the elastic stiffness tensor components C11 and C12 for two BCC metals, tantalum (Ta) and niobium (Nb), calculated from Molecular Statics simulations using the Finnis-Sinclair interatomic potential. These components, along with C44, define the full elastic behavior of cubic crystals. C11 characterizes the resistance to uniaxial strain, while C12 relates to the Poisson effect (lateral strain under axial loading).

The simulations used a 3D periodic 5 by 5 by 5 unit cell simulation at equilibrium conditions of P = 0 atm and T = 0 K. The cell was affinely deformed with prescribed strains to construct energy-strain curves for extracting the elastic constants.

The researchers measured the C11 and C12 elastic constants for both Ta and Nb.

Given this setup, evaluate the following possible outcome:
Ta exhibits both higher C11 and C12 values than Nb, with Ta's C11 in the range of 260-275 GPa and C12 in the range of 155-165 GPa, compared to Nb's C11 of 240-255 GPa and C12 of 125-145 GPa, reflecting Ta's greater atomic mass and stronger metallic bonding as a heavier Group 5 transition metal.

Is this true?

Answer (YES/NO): YES